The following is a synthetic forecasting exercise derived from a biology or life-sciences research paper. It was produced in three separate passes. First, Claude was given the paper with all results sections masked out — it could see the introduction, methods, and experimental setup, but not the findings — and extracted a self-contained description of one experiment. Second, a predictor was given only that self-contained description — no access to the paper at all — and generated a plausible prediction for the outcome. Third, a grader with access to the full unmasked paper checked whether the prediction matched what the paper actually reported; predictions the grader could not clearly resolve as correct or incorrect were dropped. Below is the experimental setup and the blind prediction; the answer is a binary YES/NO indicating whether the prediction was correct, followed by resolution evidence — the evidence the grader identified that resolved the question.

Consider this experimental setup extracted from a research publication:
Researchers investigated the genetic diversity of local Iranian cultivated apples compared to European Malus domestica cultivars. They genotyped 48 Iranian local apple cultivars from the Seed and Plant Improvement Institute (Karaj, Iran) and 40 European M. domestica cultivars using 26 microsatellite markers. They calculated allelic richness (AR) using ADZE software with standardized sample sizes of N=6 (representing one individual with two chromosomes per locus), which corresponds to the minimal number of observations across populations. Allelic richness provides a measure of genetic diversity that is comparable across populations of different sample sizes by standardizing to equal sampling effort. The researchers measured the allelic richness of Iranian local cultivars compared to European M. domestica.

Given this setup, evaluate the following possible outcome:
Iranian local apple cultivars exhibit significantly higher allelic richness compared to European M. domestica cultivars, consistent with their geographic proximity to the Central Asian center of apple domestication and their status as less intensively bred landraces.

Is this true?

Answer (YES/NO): NO